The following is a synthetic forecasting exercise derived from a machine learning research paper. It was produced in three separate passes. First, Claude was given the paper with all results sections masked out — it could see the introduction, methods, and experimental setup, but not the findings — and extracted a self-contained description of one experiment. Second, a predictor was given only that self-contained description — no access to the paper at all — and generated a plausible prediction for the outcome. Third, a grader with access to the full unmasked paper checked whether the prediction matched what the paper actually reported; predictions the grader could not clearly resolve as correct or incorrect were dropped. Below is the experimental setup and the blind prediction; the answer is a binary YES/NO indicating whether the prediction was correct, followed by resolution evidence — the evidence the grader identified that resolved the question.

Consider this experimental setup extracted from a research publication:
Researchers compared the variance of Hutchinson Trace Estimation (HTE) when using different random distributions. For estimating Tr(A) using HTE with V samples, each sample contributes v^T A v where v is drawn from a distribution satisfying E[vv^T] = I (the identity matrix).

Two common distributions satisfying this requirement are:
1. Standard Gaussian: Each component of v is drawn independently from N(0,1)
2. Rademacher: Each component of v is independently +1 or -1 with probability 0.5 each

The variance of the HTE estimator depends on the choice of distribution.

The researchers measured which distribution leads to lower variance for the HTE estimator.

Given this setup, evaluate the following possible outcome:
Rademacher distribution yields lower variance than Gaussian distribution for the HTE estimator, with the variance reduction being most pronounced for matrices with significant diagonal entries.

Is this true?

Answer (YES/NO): YES